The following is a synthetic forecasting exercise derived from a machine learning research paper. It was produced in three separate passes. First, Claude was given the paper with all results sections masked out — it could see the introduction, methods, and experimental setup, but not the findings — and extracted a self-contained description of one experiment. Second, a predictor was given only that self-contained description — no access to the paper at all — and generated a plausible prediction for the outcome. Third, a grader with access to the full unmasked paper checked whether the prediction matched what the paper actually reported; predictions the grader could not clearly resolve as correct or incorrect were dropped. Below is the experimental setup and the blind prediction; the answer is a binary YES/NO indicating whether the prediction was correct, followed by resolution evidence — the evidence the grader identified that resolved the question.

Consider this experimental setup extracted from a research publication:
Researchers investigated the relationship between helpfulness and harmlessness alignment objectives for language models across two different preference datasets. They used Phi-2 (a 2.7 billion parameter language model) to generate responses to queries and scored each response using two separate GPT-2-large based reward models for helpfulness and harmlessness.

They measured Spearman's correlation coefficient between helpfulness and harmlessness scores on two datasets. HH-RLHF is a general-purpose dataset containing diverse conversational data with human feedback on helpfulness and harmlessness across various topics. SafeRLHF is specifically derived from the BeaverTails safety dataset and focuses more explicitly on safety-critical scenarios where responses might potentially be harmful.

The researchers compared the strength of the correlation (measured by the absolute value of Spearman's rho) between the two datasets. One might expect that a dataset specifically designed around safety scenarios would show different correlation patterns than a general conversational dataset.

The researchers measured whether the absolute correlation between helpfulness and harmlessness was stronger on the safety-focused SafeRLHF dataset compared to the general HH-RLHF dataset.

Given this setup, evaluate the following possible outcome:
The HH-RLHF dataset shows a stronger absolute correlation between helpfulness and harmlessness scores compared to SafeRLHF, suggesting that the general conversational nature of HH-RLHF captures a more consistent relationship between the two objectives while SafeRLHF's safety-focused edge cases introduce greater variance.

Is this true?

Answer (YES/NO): NO